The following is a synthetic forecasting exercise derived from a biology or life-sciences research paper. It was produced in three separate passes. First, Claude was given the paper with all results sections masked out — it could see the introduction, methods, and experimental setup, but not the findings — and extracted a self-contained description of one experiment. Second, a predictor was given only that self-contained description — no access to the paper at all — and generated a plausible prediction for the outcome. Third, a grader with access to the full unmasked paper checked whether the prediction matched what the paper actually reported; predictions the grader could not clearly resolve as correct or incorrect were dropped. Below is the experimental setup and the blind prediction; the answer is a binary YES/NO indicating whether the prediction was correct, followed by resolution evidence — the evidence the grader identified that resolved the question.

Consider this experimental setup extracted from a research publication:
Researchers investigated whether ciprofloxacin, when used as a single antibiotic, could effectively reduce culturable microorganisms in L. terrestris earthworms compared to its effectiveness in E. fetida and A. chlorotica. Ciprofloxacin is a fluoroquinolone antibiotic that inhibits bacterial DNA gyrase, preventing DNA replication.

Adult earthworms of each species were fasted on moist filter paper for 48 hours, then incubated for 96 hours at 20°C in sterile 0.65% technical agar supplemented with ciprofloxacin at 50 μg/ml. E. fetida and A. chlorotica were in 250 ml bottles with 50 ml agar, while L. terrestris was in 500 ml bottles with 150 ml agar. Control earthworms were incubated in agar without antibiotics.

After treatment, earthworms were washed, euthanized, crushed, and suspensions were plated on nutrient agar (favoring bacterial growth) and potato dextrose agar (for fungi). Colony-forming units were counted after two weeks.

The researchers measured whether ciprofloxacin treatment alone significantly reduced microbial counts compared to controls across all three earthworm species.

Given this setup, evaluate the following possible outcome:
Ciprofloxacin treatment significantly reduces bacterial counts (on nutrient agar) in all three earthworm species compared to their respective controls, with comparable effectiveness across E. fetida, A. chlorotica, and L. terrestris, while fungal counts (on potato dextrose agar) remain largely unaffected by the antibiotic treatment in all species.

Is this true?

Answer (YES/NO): NO